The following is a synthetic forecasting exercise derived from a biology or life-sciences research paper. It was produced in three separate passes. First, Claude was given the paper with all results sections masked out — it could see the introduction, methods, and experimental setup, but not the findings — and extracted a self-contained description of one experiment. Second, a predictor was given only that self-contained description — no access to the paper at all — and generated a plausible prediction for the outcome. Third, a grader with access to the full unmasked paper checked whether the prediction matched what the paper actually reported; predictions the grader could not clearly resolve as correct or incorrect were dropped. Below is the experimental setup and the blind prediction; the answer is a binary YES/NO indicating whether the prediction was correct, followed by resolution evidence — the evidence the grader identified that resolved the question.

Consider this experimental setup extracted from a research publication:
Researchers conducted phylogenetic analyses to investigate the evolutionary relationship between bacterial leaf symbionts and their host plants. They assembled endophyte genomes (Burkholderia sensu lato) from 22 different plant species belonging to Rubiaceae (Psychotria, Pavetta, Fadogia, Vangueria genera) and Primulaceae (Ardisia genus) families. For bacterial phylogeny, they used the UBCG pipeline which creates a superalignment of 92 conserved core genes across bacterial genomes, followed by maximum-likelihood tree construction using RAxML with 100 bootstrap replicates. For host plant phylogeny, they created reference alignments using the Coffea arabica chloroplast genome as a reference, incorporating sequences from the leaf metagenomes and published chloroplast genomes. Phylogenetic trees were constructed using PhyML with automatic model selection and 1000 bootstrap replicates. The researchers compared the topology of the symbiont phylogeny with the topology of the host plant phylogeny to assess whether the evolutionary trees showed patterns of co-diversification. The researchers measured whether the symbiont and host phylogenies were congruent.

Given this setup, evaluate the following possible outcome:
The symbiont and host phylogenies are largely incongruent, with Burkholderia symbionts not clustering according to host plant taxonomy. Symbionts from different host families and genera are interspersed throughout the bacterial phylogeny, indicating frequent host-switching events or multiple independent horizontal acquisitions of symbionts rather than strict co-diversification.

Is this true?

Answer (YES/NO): YES